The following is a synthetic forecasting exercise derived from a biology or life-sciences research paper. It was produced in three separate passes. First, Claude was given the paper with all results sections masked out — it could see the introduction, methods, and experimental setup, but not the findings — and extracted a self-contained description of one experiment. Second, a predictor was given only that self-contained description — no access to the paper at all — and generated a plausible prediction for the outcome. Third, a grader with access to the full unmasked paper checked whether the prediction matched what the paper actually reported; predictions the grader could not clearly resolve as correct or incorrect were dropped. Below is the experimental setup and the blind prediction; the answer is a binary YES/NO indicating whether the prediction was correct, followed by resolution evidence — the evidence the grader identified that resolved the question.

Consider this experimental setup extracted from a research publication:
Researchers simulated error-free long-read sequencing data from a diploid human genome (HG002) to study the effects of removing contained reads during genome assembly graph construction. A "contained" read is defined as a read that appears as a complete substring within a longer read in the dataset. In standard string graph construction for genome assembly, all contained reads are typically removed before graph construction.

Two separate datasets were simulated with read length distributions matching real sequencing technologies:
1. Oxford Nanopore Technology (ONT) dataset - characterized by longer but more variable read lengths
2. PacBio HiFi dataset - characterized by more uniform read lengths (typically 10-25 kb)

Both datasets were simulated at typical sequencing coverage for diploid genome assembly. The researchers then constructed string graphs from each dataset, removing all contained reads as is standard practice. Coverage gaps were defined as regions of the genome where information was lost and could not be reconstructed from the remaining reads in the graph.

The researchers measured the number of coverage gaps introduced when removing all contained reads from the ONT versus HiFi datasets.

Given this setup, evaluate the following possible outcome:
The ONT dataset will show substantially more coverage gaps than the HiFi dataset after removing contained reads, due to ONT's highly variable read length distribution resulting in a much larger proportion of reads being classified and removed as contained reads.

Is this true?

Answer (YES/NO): YES